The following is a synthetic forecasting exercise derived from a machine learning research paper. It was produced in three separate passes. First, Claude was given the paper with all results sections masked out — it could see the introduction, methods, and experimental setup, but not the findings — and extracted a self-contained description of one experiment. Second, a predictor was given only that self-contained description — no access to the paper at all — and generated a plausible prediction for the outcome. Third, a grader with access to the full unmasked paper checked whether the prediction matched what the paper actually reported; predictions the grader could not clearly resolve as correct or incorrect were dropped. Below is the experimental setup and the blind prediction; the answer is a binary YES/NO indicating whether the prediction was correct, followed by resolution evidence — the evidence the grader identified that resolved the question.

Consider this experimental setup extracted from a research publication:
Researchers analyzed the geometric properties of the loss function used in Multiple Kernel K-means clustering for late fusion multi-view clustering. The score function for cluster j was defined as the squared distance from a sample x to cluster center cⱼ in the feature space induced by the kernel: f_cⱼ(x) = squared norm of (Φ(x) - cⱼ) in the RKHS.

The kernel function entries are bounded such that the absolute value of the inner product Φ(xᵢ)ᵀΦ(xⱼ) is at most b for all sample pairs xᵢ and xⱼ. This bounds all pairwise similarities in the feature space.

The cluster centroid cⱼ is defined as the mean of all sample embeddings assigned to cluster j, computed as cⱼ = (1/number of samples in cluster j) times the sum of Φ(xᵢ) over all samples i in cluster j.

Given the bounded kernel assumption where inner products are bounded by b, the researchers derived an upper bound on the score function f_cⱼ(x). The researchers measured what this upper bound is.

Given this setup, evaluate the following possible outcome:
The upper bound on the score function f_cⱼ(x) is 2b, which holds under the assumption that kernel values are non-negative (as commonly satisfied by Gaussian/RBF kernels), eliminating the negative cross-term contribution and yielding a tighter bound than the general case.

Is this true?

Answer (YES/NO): NO